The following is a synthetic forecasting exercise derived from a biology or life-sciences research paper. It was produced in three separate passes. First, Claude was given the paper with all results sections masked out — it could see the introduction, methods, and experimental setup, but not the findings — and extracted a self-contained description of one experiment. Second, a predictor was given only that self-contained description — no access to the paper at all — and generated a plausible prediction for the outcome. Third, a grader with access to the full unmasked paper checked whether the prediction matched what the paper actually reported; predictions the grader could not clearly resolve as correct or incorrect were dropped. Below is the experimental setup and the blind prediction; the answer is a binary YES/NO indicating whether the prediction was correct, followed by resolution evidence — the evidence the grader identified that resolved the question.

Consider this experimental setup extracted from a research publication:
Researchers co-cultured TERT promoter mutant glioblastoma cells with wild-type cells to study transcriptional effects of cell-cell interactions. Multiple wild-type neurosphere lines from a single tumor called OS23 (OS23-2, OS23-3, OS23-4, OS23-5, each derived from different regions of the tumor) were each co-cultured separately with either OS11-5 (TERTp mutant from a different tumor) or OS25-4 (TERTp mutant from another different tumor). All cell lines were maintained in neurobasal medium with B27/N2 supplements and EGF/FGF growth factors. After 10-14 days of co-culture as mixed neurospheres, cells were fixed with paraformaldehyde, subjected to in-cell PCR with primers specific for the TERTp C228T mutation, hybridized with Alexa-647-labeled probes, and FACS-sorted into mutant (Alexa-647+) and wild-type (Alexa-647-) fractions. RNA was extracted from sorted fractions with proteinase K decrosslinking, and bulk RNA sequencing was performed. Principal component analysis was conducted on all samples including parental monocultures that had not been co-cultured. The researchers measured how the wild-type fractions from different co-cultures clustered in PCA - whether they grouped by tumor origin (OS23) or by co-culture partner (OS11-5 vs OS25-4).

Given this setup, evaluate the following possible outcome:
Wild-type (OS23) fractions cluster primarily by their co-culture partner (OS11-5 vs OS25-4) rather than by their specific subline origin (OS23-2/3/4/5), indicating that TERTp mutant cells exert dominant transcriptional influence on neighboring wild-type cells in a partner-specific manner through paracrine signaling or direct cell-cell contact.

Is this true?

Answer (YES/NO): NO